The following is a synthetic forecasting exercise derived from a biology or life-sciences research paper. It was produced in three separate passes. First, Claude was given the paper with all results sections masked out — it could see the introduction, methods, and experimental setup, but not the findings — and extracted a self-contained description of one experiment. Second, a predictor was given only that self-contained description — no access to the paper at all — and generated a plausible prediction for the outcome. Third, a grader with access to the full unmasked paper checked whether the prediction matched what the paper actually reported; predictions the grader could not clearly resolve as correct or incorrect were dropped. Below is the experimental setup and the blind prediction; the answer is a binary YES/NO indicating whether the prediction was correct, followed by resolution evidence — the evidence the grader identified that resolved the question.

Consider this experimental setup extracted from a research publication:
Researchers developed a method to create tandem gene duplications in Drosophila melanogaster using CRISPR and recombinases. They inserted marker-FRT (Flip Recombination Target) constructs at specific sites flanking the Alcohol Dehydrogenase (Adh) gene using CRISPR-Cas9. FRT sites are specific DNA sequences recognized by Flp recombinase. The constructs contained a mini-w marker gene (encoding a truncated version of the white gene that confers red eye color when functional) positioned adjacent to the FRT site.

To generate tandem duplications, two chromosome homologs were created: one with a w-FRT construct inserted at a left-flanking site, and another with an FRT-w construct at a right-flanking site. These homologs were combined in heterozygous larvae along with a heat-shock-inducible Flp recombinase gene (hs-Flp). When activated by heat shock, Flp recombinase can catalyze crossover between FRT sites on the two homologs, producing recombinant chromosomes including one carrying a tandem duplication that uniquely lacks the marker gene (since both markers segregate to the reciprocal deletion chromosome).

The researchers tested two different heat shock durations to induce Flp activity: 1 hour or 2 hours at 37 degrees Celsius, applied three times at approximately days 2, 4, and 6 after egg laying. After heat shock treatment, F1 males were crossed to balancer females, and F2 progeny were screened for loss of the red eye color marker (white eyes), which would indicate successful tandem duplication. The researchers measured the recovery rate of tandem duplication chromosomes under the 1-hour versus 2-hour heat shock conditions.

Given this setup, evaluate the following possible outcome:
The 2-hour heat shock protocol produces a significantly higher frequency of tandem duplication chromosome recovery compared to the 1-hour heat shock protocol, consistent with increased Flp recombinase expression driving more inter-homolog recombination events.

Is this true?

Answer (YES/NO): YES